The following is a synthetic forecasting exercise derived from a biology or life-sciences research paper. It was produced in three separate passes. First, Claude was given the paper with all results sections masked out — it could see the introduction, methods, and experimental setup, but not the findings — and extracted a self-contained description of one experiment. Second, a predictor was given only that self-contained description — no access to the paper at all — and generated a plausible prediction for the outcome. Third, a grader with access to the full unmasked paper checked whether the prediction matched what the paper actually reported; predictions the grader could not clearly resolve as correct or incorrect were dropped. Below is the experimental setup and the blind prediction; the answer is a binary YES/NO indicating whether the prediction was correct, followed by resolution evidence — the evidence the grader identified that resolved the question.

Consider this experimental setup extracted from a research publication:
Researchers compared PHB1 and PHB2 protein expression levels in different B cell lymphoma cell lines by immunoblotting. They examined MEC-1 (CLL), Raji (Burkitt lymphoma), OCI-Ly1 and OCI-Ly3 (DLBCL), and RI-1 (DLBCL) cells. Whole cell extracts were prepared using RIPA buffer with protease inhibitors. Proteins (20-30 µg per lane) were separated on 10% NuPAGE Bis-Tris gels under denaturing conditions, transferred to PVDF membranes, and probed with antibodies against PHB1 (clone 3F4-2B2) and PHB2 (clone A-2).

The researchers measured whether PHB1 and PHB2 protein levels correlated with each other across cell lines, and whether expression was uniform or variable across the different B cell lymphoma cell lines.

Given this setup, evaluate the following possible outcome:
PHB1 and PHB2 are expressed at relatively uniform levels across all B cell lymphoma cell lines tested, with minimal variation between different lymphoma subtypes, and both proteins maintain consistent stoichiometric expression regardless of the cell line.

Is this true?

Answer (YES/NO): NO